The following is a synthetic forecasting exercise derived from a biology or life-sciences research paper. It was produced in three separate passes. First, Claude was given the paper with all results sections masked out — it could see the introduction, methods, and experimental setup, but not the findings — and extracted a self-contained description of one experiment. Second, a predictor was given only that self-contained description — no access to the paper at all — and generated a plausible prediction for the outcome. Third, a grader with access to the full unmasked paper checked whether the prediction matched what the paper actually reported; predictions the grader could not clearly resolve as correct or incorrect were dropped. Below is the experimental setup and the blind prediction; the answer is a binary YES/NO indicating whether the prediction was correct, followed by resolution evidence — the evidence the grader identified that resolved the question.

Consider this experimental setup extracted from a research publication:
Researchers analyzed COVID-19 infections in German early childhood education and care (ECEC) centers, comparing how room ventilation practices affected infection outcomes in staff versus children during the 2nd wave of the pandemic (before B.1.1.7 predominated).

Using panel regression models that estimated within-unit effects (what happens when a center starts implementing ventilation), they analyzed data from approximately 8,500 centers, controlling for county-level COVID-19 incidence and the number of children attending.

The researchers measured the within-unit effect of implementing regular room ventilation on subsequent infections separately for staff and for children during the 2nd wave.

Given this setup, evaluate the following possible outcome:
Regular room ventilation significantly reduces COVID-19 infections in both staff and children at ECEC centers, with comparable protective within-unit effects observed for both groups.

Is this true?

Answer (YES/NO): NO